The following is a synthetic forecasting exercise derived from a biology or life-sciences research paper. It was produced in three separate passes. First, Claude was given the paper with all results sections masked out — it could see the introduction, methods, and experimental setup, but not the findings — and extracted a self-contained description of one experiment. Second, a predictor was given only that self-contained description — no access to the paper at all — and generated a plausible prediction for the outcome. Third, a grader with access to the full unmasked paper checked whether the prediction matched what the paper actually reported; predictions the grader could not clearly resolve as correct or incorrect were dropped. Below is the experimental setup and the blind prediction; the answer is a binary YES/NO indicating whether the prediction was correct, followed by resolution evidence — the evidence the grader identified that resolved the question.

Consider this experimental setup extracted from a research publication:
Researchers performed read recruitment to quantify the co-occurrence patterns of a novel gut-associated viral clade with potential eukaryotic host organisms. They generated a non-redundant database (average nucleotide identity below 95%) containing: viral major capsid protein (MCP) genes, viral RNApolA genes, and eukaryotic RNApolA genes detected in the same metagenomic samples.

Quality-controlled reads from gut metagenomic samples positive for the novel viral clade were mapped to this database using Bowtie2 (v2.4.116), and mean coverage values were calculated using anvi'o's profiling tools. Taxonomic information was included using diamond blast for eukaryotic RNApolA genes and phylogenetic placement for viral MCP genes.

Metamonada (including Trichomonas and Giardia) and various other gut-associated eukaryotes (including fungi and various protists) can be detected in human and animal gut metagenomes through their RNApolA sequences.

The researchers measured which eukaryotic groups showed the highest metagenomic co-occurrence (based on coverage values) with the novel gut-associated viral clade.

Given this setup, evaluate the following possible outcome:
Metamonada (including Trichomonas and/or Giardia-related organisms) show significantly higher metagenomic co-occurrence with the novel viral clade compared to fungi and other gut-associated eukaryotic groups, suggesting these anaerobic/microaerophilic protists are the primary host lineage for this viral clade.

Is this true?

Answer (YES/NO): NO